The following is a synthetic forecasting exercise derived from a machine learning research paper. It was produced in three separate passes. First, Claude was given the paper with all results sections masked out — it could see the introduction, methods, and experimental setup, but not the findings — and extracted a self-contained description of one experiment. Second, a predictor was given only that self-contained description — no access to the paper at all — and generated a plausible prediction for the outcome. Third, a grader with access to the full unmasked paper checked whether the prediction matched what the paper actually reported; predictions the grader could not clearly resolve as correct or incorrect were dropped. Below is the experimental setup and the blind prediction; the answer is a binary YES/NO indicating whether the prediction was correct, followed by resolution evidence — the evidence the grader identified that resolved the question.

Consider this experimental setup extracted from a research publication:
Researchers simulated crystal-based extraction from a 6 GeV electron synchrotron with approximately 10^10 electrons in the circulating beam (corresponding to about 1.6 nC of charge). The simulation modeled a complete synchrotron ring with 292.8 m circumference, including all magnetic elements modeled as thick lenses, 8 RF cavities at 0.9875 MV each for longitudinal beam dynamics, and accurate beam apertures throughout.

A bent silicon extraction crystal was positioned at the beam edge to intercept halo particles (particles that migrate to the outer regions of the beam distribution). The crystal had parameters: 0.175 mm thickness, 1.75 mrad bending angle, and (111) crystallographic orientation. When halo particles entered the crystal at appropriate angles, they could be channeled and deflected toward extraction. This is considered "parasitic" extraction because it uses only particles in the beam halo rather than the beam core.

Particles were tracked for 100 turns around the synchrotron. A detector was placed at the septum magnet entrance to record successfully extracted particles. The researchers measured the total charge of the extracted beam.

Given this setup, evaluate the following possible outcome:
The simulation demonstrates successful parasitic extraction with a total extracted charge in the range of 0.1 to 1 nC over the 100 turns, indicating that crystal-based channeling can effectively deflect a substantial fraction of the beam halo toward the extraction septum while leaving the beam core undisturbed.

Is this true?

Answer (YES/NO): NO